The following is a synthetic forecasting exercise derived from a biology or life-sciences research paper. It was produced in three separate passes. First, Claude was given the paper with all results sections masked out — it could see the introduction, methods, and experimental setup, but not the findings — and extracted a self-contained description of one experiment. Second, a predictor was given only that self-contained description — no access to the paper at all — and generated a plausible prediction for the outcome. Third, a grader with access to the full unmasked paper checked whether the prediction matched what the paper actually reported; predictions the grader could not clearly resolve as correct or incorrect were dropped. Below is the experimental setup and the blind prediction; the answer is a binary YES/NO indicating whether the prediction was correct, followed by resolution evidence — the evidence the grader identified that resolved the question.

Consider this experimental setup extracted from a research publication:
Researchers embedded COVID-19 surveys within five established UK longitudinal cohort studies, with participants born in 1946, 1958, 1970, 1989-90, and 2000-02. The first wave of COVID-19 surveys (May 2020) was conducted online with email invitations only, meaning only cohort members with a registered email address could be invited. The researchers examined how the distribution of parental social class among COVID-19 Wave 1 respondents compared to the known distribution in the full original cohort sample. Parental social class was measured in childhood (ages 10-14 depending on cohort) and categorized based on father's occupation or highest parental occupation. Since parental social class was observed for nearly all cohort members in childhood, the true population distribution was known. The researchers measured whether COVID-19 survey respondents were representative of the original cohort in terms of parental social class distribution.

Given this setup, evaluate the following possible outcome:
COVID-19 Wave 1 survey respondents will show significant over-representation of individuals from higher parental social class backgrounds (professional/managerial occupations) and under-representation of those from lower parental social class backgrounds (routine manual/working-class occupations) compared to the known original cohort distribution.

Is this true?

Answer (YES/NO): YES